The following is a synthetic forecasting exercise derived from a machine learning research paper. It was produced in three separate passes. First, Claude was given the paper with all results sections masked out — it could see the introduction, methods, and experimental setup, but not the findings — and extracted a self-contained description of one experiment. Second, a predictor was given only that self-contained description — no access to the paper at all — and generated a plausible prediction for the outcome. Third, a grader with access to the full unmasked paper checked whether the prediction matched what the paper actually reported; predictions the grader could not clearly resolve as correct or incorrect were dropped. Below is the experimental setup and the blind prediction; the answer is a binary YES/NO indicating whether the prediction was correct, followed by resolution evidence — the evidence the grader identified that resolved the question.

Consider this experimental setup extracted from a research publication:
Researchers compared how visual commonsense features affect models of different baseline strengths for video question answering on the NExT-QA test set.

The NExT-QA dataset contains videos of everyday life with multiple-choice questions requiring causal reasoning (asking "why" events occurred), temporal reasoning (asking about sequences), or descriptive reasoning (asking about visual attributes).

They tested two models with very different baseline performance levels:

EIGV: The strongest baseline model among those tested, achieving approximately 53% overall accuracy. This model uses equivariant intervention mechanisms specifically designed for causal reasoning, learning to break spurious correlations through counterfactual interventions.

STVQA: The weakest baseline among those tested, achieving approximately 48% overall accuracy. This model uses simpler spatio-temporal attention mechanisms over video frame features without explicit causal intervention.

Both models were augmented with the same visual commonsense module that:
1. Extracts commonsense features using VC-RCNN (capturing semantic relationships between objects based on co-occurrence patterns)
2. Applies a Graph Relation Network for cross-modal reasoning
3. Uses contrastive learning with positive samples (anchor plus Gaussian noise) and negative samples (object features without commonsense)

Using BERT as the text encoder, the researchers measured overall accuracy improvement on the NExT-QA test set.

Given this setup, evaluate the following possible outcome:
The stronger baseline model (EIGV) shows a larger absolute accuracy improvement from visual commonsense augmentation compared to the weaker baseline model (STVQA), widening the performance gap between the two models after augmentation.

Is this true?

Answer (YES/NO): NO